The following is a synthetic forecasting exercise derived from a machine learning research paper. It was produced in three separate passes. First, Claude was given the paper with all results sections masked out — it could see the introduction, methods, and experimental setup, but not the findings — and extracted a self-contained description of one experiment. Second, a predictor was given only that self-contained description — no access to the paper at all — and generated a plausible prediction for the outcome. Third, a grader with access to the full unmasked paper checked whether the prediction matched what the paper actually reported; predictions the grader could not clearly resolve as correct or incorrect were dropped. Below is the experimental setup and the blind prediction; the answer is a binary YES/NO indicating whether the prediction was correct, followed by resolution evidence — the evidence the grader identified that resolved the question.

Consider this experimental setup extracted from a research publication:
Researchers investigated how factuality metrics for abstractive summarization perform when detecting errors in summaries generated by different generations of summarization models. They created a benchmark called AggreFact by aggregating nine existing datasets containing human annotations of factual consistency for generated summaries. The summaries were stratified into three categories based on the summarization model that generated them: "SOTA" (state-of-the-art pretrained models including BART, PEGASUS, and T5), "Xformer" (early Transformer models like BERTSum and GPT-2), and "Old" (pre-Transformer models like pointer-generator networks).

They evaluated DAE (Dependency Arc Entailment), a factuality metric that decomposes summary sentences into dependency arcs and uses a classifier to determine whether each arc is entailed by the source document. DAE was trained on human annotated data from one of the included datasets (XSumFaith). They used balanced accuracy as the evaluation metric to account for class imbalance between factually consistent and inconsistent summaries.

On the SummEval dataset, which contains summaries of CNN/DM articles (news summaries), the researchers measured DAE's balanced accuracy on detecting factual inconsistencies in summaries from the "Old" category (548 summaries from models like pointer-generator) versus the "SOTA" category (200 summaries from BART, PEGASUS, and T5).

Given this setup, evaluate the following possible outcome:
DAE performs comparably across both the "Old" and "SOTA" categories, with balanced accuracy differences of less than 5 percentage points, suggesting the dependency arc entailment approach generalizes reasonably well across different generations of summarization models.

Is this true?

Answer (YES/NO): NO